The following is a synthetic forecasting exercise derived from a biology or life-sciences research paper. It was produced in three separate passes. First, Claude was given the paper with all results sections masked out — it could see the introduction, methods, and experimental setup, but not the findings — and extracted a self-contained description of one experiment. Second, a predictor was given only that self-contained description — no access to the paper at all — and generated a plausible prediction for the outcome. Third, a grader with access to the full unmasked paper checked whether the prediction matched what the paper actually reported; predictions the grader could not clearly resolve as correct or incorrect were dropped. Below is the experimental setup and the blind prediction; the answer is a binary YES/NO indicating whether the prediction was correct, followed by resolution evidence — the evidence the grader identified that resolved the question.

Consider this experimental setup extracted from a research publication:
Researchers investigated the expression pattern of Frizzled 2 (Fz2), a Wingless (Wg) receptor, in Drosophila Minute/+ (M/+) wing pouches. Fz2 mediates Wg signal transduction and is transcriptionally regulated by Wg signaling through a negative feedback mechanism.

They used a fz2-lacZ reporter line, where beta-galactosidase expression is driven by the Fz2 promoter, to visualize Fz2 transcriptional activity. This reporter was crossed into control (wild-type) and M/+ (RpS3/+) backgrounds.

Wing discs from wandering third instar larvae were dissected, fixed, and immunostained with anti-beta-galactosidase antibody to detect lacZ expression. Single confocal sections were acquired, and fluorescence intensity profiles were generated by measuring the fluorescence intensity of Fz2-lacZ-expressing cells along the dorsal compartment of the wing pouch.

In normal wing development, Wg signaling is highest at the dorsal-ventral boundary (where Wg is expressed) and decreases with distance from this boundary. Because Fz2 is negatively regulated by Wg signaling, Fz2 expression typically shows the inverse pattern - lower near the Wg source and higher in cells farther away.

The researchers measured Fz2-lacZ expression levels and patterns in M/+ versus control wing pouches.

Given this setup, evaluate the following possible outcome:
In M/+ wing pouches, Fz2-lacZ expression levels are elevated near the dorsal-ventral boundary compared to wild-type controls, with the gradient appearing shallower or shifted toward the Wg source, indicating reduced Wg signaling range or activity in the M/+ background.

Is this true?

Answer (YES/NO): NO